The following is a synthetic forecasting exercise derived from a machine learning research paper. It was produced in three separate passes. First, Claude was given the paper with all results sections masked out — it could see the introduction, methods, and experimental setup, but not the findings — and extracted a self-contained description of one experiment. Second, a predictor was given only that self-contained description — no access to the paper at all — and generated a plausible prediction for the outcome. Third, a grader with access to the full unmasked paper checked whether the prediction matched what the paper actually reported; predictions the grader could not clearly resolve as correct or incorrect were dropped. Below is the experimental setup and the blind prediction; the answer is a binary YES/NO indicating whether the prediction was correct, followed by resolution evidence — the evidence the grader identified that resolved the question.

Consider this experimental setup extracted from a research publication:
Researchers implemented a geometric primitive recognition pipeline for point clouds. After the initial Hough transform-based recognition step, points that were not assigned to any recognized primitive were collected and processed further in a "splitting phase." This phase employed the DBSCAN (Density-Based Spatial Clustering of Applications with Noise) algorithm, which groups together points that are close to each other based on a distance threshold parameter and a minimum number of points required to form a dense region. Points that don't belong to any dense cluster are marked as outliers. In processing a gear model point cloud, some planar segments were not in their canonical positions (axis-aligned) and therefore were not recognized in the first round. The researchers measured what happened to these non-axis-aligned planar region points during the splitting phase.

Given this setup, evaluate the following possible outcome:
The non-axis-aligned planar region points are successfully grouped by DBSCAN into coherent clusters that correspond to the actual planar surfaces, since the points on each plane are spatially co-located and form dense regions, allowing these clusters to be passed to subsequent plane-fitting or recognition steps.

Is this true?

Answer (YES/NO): YES